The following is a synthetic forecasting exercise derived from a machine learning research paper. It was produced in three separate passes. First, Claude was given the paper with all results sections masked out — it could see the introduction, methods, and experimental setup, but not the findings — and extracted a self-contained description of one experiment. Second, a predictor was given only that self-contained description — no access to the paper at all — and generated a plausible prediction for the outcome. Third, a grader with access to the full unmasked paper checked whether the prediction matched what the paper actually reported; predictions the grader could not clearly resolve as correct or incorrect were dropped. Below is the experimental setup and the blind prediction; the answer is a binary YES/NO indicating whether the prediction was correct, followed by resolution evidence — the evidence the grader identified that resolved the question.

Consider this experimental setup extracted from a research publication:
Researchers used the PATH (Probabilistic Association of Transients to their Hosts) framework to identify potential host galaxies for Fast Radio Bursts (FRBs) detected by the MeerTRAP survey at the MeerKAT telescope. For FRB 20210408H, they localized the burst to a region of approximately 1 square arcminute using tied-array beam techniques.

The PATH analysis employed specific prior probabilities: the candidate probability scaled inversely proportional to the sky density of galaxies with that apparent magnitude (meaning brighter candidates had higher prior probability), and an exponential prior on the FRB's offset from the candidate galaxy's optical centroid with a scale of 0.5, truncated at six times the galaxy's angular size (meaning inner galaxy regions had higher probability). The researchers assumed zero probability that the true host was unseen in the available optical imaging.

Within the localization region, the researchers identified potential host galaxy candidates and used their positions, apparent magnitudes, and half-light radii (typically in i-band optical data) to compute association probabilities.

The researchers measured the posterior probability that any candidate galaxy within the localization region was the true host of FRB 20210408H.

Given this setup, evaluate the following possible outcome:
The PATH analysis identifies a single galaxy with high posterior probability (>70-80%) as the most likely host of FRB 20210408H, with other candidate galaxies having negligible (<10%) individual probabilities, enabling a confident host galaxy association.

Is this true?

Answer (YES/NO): NO